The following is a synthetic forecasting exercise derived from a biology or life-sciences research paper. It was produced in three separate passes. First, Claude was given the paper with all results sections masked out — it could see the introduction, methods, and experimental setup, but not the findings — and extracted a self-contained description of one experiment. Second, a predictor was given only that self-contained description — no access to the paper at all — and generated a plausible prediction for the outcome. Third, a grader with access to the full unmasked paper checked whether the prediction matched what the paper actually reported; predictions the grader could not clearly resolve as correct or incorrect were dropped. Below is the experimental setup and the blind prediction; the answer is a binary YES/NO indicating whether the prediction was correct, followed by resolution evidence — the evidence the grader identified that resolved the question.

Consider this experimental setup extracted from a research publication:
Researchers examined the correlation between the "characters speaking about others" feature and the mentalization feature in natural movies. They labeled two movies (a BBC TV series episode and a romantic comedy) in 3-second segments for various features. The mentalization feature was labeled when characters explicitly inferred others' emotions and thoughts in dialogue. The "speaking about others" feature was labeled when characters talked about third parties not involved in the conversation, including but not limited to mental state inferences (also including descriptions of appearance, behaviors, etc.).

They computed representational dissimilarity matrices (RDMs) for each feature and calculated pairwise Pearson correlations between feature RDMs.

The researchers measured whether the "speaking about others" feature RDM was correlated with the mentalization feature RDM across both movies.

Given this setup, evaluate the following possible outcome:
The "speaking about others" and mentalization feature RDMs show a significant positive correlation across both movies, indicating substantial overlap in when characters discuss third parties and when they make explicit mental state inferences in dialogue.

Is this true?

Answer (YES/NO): YES